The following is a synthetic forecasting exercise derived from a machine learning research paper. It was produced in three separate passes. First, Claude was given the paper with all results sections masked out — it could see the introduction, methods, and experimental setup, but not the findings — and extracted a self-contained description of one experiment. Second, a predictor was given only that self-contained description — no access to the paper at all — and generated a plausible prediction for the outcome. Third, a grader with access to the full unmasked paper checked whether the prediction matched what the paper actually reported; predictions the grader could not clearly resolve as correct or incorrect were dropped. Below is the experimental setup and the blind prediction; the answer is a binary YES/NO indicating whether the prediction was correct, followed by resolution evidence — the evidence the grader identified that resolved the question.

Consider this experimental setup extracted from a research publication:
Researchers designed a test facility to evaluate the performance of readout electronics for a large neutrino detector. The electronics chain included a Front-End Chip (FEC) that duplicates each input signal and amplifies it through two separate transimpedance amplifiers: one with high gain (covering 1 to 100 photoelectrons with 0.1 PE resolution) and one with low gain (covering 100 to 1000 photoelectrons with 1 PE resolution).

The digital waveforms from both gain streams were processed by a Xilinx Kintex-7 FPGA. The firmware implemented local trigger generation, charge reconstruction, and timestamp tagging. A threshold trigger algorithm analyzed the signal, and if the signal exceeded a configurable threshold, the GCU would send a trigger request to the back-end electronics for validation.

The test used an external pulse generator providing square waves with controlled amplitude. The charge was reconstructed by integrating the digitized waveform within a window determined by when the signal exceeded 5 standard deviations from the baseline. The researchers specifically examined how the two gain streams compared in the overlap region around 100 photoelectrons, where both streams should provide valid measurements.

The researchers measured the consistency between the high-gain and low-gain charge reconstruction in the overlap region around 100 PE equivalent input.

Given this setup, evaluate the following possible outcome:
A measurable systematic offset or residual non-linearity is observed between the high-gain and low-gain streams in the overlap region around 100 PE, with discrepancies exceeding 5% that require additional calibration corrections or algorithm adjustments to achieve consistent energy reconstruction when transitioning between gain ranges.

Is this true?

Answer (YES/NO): NO